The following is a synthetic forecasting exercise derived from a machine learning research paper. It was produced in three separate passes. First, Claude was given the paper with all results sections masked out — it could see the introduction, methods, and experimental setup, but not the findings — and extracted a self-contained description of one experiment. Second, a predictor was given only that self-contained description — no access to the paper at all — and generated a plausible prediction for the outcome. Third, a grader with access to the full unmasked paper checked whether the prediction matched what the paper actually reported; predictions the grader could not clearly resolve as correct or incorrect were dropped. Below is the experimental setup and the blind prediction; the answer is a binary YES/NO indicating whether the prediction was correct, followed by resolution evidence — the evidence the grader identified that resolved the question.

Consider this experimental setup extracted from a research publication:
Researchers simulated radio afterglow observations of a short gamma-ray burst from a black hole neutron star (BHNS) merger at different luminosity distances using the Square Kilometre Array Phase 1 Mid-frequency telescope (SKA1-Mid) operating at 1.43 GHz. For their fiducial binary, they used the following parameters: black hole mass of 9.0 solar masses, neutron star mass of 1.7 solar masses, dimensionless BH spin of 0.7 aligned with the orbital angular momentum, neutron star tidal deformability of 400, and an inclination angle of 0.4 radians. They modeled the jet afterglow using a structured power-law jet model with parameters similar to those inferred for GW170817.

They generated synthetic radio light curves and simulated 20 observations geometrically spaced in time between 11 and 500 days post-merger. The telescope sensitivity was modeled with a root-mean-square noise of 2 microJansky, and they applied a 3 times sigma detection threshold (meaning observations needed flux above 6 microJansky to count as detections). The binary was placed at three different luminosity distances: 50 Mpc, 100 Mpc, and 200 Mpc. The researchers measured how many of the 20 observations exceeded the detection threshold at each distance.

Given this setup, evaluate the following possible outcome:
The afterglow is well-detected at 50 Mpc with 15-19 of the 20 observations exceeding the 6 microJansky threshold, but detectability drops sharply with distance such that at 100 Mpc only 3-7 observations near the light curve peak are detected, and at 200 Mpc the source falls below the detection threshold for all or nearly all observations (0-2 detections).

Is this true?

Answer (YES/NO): NO